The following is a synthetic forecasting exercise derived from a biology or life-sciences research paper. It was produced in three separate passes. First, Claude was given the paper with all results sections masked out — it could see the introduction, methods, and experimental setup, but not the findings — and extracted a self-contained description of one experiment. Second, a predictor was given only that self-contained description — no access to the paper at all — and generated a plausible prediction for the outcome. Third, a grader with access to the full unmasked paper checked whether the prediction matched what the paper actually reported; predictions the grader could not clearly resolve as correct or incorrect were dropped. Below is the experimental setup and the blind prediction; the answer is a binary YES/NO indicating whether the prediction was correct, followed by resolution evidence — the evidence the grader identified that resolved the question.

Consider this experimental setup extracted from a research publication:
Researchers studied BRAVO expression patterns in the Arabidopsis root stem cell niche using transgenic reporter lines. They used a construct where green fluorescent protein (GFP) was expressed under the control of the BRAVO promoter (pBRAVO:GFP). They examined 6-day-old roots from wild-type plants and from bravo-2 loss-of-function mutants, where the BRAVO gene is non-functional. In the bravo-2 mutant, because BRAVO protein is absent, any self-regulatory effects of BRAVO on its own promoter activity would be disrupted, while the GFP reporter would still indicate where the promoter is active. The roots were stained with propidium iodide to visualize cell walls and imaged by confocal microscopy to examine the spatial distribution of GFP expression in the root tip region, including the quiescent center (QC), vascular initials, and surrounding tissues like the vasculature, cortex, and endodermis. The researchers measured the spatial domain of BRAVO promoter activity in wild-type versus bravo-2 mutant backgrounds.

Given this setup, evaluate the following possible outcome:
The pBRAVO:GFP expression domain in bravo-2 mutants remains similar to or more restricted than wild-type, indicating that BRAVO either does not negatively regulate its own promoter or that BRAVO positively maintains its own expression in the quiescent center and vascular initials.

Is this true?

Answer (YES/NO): NO